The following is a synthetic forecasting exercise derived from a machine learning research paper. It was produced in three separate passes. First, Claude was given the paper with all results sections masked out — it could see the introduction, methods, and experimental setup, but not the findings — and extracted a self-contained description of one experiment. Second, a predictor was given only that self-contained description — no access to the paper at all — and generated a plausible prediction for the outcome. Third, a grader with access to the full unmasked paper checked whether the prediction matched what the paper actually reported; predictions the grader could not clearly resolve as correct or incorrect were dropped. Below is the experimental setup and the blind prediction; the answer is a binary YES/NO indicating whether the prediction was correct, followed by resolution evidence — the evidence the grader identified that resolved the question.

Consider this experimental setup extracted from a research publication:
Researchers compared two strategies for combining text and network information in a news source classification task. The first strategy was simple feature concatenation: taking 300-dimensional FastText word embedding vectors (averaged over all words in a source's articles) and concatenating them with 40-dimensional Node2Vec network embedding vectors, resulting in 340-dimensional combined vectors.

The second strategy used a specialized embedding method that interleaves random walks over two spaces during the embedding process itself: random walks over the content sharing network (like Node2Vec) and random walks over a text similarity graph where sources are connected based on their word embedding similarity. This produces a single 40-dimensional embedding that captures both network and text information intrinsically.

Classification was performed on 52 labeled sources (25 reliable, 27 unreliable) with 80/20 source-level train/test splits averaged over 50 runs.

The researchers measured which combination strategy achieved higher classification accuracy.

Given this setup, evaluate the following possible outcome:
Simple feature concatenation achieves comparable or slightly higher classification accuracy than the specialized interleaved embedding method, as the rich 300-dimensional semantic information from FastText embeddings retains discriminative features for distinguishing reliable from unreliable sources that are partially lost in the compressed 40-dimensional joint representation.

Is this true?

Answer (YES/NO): YES